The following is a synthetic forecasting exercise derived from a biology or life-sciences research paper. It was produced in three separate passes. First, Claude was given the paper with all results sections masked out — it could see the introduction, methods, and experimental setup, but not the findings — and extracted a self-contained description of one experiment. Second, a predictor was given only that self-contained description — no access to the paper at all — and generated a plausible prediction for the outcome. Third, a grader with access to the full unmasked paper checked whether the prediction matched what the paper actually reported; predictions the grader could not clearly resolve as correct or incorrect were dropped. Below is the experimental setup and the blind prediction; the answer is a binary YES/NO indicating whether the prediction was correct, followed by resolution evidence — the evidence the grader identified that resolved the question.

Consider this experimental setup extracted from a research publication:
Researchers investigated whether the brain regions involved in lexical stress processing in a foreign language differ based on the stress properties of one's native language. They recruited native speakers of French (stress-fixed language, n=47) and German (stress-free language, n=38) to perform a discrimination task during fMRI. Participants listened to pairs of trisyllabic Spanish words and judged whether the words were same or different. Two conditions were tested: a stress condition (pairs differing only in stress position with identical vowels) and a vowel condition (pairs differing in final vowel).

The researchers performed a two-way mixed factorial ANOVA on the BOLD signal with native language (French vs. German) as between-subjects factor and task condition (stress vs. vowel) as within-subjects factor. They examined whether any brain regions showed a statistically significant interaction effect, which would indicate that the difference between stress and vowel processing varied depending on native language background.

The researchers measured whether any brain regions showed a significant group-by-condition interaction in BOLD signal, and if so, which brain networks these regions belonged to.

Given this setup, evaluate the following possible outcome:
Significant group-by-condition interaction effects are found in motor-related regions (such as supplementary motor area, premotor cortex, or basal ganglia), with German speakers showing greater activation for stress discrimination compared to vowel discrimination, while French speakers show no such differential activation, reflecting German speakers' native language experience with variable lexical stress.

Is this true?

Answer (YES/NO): NO